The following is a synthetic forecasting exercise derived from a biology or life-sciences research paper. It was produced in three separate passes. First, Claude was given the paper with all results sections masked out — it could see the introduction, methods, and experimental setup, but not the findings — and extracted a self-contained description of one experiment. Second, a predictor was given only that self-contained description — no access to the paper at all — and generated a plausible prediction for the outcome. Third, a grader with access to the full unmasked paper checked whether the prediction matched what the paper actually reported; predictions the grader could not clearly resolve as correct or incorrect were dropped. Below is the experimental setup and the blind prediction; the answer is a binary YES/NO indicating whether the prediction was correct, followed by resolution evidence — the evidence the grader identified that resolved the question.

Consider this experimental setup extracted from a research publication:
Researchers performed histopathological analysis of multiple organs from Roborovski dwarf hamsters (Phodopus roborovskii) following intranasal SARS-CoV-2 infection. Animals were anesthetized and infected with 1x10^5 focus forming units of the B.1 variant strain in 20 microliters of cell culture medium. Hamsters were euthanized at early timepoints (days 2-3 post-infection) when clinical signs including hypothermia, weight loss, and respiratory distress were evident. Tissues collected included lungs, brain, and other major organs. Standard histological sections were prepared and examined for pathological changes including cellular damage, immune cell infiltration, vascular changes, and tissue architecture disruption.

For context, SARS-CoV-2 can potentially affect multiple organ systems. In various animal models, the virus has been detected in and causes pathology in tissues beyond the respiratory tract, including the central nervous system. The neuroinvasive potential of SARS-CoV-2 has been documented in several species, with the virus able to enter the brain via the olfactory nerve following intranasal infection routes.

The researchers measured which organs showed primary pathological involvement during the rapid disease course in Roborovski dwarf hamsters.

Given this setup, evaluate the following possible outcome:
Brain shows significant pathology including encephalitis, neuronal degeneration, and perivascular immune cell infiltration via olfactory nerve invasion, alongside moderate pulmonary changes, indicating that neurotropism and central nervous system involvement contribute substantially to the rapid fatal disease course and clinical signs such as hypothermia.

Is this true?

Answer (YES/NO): NO